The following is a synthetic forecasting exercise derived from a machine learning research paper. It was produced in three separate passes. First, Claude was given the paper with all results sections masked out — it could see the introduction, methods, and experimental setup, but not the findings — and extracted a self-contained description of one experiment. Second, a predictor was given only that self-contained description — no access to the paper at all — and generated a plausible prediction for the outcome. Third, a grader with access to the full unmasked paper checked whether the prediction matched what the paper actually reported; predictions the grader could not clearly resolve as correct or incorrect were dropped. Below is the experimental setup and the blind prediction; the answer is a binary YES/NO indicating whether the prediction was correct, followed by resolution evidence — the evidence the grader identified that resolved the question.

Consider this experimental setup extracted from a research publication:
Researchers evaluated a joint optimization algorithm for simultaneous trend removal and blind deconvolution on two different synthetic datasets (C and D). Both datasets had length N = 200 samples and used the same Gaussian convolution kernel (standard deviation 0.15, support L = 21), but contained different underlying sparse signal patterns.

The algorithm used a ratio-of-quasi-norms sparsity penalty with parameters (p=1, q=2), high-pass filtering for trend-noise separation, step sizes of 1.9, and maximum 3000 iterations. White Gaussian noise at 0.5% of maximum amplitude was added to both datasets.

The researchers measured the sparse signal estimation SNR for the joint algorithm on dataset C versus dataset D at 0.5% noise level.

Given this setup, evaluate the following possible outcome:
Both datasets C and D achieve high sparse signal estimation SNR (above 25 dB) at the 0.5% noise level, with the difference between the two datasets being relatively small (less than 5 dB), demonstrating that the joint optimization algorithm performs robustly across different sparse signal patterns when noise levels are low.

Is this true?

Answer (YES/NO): YES